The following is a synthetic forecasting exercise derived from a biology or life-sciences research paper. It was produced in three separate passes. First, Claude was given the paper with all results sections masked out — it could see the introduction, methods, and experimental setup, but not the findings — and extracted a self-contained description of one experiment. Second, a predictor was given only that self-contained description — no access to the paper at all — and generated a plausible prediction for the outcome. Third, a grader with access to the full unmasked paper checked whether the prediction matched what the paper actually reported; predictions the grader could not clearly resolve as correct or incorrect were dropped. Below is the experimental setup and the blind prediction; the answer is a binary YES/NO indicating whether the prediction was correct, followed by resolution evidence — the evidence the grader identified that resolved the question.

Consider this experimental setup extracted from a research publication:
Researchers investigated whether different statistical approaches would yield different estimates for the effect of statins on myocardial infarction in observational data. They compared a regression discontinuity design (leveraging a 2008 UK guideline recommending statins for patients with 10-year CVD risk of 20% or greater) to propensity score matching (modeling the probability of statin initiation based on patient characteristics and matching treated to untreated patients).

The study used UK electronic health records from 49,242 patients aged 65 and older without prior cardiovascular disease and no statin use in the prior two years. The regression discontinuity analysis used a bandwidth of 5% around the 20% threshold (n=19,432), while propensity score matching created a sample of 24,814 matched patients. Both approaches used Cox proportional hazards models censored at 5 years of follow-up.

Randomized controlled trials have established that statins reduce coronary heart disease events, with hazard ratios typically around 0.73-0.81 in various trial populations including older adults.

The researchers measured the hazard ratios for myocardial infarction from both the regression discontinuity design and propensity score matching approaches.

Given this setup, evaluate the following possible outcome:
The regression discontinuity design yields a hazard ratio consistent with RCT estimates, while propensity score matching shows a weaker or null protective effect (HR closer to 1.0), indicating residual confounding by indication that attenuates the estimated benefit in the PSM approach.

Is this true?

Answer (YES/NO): NO